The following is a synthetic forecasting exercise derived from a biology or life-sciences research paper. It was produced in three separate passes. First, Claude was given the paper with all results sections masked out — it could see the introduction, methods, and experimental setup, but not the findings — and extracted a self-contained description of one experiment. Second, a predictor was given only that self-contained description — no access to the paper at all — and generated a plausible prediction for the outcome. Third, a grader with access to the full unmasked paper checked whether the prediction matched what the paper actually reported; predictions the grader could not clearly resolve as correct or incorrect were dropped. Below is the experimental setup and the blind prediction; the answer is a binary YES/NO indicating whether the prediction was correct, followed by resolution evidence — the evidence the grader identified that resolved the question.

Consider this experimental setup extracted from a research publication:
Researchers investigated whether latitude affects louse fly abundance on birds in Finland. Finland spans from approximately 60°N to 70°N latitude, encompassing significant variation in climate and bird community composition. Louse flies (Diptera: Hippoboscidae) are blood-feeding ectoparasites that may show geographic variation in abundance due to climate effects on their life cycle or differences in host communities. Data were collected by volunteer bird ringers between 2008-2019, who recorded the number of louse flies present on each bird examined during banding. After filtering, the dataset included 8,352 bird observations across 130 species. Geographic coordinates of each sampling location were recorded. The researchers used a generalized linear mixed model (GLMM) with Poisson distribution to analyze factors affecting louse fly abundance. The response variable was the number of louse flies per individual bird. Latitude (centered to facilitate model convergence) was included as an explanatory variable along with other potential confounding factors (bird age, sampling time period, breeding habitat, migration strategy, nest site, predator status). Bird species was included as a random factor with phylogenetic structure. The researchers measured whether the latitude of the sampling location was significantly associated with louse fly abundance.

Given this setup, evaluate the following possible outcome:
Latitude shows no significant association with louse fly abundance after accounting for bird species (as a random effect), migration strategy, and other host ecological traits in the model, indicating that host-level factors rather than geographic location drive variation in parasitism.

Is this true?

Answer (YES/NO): NO